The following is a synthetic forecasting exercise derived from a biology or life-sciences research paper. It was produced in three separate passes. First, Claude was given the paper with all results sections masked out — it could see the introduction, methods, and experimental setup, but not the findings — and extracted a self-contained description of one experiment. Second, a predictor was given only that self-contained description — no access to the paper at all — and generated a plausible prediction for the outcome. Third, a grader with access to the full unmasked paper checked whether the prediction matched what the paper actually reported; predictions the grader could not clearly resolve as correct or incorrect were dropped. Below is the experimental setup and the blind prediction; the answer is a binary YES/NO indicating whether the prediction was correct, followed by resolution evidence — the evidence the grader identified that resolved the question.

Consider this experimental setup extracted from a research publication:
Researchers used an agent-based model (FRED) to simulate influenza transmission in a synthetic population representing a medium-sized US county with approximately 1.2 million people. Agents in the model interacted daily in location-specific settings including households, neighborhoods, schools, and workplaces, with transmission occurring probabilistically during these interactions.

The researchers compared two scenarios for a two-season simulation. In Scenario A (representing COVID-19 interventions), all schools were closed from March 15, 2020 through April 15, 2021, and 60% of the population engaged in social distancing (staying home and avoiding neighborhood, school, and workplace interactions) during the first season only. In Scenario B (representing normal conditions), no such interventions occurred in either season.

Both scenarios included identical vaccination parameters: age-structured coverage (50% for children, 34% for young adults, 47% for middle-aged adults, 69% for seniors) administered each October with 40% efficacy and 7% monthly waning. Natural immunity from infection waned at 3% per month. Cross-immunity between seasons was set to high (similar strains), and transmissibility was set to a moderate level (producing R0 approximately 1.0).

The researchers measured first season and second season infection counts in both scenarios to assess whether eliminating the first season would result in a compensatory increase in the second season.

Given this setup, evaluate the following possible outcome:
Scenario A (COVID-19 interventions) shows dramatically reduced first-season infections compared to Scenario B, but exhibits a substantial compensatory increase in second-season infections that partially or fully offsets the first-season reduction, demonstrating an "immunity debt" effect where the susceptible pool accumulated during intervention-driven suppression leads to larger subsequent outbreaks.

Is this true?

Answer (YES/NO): YES